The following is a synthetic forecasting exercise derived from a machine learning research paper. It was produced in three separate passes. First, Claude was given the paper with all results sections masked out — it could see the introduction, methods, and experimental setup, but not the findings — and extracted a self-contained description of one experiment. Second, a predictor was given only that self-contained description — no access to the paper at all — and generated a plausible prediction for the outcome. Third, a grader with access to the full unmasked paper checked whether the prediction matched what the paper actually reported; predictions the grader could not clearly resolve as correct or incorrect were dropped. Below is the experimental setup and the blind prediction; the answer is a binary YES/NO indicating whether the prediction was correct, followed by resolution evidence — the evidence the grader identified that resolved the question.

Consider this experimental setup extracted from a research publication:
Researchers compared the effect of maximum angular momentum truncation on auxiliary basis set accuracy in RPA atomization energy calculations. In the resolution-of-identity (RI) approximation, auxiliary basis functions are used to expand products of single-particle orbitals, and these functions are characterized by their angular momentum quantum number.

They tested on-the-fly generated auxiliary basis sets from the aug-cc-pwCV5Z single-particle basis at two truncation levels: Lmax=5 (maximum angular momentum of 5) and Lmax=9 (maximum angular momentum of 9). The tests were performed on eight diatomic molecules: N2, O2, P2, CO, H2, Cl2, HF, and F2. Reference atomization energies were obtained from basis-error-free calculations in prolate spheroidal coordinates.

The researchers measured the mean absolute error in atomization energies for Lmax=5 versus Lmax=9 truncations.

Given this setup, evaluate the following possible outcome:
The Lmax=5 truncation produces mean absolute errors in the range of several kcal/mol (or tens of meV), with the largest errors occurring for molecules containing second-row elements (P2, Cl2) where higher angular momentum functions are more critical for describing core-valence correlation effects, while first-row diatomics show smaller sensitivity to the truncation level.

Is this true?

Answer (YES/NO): NO